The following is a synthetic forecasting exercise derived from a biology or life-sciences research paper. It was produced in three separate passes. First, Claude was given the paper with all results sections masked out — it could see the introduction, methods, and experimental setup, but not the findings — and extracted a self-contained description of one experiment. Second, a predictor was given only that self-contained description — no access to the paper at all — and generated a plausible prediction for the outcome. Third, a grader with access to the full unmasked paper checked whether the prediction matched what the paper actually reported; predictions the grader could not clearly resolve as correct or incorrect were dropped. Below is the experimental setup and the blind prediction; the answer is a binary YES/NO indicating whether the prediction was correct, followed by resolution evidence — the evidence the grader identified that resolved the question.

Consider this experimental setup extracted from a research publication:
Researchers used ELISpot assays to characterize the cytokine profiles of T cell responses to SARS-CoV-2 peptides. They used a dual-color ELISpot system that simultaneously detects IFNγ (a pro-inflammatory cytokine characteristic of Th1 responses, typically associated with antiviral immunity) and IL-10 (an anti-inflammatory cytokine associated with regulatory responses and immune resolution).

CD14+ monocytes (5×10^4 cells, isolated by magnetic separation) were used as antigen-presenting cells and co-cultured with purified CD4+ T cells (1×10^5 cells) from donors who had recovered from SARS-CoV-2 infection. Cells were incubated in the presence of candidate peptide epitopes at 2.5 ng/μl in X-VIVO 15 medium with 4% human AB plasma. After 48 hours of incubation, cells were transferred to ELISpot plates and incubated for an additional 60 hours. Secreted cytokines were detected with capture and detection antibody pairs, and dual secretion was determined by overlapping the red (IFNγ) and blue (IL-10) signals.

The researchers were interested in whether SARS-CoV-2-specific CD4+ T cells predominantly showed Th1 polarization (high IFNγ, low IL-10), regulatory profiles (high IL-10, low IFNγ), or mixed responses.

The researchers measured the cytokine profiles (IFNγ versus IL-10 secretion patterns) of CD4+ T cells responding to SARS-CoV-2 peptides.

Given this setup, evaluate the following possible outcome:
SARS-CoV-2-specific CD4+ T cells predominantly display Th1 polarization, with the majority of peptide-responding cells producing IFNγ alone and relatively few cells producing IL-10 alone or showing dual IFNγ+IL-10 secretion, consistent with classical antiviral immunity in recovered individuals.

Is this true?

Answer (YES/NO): NO